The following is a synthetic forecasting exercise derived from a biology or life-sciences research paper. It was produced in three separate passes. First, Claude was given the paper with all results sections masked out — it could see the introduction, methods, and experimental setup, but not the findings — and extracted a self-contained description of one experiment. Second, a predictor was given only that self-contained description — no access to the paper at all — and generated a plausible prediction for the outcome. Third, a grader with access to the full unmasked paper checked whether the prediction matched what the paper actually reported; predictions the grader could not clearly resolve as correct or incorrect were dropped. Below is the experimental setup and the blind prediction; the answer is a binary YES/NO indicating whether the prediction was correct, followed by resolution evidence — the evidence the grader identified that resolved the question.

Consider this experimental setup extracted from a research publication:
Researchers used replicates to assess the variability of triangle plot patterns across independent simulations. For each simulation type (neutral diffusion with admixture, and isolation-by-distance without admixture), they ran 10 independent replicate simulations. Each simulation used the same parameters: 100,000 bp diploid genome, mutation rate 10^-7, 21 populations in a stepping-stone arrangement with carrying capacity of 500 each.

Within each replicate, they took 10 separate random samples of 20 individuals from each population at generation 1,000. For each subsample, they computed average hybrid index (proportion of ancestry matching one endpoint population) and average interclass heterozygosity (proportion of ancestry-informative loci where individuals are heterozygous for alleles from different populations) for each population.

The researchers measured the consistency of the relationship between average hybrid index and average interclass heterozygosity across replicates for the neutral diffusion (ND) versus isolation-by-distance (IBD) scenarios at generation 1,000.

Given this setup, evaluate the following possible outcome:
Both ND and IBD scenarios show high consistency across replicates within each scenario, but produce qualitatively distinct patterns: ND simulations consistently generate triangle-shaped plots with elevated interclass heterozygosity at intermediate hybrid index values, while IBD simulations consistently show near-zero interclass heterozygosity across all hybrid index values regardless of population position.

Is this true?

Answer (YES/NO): NO